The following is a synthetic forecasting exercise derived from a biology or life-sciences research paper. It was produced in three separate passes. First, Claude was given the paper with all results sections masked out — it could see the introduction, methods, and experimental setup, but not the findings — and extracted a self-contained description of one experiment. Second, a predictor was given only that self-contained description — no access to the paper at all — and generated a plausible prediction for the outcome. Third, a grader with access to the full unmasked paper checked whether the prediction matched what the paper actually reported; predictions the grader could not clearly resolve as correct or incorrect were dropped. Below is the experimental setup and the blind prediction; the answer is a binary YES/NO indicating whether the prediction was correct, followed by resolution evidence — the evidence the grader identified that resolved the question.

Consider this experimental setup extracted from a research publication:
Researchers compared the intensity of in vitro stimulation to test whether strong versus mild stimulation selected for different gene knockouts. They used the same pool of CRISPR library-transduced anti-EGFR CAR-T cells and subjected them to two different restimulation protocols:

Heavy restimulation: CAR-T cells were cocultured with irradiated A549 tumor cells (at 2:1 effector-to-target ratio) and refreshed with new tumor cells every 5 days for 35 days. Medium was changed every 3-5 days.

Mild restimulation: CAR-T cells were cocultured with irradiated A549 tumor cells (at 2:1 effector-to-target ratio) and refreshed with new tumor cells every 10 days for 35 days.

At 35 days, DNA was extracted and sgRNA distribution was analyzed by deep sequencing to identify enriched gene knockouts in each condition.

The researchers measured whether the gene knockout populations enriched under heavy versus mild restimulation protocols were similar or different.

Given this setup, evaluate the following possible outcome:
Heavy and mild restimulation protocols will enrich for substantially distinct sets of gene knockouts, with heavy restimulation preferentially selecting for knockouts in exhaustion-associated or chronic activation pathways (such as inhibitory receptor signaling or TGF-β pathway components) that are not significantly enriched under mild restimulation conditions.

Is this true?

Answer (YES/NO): NO